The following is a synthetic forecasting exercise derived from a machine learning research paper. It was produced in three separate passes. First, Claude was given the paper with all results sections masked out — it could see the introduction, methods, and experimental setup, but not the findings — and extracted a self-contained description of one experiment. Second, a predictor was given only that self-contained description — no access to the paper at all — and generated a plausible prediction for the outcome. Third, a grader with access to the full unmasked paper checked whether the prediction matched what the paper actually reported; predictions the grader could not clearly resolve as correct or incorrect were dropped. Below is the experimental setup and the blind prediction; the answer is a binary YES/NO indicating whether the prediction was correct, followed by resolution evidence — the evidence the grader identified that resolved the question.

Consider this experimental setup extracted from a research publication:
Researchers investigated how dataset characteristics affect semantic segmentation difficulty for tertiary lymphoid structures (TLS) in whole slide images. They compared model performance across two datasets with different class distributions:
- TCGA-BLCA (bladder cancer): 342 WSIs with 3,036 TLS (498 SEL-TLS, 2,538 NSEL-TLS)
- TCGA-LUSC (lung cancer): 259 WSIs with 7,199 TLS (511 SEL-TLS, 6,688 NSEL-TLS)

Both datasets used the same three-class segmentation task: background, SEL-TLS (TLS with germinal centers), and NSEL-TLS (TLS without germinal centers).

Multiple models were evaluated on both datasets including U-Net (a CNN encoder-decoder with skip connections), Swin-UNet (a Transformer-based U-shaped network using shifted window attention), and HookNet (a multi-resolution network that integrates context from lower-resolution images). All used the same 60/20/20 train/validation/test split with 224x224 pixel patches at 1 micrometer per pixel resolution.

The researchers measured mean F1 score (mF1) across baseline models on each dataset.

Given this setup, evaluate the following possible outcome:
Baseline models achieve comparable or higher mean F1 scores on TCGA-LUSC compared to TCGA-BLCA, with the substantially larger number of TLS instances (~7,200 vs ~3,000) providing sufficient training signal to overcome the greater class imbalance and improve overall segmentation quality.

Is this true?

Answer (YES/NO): NO